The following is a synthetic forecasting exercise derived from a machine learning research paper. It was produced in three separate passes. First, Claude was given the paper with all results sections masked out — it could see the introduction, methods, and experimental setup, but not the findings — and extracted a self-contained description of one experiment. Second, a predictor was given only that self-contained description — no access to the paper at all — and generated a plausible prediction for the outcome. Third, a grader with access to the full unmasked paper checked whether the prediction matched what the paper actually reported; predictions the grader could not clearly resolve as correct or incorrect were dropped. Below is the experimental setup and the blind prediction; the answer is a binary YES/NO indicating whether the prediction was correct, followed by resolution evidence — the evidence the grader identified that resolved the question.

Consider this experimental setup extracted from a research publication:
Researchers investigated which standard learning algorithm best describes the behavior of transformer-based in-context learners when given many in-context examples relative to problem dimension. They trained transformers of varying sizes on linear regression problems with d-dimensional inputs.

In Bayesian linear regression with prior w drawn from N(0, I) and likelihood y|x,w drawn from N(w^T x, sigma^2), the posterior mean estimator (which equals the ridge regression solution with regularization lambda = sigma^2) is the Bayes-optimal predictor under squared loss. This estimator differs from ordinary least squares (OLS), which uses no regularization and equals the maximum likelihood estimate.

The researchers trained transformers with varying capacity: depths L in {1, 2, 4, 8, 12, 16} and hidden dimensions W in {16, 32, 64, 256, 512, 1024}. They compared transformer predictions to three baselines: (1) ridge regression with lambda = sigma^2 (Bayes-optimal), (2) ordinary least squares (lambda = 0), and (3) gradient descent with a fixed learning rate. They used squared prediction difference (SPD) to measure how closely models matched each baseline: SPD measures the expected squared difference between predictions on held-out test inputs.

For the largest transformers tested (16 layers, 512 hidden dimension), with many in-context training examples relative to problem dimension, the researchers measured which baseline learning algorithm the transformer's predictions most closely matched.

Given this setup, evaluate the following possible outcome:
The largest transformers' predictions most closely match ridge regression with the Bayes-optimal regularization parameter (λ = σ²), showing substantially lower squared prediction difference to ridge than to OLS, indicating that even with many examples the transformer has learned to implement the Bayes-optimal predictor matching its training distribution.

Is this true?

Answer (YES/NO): NO